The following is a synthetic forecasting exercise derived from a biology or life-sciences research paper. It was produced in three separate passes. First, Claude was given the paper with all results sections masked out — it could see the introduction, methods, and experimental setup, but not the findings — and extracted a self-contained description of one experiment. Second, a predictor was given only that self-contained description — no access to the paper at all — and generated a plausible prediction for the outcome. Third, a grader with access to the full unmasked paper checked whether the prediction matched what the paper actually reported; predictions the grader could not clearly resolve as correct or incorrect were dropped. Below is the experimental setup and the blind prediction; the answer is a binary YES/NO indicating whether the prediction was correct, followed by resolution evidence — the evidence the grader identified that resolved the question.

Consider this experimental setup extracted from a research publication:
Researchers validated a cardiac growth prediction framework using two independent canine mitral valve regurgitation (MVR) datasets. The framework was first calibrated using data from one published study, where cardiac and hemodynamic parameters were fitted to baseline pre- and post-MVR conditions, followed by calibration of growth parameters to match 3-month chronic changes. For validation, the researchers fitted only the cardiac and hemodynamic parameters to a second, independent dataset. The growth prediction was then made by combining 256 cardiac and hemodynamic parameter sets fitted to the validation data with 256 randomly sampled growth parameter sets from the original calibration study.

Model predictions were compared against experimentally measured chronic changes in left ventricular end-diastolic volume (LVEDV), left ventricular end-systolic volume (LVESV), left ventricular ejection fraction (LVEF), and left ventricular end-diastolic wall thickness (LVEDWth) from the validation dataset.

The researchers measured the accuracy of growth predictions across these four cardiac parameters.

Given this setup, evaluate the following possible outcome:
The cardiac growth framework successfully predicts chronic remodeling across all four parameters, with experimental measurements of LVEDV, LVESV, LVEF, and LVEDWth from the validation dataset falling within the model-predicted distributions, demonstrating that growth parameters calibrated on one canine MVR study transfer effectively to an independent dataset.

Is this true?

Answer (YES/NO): NO